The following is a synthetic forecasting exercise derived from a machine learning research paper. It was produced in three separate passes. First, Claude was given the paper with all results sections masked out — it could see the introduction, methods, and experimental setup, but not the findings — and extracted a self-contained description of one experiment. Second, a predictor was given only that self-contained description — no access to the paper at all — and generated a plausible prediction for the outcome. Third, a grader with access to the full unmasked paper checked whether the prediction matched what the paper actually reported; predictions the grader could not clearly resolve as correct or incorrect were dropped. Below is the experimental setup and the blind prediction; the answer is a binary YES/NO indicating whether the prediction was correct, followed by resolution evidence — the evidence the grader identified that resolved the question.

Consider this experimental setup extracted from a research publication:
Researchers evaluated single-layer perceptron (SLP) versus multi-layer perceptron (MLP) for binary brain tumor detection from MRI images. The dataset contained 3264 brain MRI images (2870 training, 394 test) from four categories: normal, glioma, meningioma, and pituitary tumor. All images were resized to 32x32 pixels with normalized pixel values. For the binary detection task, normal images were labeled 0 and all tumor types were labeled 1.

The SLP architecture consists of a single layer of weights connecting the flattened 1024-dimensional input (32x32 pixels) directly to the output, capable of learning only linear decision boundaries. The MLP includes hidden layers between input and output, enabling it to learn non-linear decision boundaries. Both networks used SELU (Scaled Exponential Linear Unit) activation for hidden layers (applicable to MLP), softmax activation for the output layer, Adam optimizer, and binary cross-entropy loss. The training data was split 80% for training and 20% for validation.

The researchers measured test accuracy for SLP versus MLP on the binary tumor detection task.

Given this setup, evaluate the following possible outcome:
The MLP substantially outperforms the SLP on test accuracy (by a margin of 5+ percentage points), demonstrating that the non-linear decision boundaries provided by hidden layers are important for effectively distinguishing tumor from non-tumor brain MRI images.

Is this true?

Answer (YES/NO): NO